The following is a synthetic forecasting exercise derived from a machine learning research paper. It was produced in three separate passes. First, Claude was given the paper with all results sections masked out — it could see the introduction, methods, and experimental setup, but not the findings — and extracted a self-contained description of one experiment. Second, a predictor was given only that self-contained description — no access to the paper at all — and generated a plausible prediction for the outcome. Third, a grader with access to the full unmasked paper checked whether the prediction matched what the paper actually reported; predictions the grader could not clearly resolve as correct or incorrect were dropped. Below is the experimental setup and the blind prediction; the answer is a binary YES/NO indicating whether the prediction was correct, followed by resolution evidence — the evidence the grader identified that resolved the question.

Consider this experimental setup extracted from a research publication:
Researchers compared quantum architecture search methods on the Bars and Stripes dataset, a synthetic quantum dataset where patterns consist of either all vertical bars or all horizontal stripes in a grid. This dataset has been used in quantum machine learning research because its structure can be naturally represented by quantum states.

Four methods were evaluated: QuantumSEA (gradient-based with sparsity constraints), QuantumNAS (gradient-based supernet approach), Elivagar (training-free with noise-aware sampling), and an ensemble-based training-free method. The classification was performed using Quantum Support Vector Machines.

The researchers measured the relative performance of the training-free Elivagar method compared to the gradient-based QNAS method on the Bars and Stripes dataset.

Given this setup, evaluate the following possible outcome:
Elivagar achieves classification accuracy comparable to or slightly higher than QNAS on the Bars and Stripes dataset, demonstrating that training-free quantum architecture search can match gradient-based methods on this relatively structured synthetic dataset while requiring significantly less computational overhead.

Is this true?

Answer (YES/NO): NO